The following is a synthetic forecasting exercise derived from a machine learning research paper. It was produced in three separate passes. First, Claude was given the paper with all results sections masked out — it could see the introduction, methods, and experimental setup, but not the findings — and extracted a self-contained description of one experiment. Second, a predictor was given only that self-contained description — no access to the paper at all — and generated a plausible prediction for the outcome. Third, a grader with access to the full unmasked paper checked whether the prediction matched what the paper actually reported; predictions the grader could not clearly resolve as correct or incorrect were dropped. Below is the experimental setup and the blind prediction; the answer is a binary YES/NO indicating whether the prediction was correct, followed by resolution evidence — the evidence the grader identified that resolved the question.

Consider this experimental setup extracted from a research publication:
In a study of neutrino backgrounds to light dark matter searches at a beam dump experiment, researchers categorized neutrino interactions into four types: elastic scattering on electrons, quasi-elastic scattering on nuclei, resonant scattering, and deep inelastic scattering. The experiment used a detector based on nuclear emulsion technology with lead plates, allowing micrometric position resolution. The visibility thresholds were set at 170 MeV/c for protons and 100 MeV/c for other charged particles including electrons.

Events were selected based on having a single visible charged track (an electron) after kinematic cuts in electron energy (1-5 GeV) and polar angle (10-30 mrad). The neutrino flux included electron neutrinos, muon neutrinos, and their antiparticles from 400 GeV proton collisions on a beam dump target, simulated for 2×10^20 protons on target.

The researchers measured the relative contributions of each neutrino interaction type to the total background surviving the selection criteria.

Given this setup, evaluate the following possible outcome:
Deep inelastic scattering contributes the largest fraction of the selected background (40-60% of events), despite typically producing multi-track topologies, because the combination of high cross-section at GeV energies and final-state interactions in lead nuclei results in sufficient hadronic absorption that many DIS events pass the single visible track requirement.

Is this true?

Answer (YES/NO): NO